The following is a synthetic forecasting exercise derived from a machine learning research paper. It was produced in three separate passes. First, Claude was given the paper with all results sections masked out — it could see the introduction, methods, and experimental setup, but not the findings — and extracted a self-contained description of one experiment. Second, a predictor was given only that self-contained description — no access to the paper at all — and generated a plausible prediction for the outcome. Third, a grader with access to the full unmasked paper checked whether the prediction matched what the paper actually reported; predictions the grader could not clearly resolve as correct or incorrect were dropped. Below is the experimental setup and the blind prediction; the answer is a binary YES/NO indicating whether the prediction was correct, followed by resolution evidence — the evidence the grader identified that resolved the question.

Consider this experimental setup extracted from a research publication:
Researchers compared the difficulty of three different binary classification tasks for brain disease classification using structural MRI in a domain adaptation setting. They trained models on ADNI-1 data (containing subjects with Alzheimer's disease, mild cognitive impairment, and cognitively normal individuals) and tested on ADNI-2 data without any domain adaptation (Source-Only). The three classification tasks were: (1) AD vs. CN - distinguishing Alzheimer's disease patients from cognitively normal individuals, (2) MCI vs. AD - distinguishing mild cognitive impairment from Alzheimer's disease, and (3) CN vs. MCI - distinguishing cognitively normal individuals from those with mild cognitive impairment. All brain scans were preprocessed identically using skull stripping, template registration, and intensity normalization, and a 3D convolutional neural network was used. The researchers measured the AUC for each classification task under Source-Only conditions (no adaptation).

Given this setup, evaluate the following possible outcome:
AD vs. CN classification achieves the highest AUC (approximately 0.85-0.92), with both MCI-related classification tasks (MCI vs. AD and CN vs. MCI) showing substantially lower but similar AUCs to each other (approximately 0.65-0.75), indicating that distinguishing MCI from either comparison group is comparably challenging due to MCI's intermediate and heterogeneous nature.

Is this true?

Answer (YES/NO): NO